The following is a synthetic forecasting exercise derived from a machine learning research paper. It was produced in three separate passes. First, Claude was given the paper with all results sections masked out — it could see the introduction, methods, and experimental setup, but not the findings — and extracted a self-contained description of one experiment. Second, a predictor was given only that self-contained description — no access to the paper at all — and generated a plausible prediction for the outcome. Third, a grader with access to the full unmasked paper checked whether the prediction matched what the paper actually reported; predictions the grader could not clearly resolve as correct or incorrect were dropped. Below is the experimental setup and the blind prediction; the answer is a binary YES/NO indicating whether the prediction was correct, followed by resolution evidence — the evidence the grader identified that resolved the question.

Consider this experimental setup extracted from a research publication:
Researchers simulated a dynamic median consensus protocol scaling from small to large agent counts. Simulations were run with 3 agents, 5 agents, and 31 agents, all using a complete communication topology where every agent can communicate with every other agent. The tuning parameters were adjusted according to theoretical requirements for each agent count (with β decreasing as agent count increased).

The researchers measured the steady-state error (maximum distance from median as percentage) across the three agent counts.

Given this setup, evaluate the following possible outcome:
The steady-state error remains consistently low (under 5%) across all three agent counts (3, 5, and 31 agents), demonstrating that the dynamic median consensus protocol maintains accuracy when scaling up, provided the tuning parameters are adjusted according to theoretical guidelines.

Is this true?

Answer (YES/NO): YES